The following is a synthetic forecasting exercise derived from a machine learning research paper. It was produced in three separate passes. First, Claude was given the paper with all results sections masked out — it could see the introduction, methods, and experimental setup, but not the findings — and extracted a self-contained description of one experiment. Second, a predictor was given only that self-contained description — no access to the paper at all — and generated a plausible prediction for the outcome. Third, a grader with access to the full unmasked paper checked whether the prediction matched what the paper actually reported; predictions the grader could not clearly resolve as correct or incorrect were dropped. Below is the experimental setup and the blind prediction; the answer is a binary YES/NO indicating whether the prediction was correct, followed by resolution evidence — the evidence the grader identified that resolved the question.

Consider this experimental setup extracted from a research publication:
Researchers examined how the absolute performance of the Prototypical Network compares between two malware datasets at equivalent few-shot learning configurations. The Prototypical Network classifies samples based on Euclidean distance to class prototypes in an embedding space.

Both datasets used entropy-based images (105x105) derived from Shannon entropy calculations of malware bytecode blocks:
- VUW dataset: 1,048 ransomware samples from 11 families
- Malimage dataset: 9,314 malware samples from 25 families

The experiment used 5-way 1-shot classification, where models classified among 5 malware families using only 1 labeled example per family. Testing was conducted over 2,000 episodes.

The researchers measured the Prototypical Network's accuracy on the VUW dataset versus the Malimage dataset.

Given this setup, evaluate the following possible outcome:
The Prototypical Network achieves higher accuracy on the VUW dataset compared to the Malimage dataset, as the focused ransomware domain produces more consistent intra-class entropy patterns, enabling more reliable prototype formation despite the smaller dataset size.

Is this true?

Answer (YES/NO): NO